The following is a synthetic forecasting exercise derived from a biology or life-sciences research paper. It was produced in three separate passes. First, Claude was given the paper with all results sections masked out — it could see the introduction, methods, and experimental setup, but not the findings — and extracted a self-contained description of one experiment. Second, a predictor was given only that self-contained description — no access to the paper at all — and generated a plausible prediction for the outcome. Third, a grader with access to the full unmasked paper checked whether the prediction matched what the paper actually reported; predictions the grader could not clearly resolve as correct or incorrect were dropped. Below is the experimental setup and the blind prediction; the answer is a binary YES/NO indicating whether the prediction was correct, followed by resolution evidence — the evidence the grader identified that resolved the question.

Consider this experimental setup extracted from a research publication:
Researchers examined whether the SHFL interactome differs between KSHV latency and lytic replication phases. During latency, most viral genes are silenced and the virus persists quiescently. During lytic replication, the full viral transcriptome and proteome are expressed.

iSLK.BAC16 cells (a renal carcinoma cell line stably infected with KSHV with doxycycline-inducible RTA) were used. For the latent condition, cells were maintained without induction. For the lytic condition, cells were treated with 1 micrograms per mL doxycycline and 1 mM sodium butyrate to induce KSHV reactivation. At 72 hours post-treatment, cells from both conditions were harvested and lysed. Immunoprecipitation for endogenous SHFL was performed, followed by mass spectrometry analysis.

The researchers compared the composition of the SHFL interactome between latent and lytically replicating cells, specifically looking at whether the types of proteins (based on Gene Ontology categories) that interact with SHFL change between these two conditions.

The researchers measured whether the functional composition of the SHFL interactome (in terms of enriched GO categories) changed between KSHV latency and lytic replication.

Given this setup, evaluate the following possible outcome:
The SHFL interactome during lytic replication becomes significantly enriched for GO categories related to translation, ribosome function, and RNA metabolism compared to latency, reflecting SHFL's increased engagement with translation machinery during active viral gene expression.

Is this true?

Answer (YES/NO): NO